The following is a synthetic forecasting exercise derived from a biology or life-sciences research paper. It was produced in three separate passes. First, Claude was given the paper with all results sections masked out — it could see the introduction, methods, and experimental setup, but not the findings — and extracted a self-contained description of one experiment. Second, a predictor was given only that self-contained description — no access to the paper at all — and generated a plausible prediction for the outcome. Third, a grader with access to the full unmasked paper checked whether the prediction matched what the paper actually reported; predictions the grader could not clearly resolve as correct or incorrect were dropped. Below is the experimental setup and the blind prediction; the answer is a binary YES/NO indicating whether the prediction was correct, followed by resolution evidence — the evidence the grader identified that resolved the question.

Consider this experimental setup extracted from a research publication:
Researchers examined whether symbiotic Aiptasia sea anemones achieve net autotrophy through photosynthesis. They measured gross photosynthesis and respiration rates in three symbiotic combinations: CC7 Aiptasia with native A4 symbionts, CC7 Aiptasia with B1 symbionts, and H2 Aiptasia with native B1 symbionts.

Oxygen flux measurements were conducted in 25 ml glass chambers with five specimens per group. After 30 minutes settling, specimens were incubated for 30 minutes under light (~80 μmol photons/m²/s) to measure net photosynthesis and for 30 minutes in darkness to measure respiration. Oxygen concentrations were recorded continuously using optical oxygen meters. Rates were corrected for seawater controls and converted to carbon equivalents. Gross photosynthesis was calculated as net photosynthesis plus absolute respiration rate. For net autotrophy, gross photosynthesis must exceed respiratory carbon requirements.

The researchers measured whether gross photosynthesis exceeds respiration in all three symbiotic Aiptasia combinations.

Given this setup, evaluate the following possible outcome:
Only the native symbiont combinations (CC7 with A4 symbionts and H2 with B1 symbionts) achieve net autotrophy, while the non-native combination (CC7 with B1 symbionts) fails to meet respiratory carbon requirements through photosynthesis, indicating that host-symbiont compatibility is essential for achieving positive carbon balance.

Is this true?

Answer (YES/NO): NO